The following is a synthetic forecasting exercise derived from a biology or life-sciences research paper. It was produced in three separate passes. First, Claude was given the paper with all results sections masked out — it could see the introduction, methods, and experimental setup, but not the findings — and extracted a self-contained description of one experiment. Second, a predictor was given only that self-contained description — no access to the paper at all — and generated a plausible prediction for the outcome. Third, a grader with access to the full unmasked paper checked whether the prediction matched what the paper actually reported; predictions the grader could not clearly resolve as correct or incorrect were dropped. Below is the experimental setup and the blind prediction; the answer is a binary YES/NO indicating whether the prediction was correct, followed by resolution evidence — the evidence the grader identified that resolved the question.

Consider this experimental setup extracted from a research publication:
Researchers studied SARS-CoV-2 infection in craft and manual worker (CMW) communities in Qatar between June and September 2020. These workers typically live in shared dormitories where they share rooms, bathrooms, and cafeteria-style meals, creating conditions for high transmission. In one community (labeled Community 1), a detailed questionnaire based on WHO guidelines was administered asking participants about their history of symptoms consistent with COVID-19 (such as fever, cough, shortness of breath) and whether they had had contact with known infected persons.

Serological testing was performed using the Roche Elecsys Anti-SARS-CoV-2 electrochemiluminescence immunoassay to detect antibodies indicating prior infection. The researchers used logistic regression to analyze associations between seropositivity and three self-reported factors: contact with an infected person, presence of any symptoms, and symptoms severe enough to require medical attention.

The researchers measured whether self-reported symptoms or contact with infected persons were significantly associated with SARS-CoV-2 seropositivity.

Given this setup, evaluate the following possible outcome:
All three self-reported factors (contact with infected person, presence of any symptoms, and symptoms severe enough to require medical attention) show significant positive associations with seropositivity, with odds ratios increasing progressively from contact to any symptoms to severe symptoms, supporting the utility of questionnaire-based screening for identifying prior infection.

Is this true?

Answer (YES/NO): NO